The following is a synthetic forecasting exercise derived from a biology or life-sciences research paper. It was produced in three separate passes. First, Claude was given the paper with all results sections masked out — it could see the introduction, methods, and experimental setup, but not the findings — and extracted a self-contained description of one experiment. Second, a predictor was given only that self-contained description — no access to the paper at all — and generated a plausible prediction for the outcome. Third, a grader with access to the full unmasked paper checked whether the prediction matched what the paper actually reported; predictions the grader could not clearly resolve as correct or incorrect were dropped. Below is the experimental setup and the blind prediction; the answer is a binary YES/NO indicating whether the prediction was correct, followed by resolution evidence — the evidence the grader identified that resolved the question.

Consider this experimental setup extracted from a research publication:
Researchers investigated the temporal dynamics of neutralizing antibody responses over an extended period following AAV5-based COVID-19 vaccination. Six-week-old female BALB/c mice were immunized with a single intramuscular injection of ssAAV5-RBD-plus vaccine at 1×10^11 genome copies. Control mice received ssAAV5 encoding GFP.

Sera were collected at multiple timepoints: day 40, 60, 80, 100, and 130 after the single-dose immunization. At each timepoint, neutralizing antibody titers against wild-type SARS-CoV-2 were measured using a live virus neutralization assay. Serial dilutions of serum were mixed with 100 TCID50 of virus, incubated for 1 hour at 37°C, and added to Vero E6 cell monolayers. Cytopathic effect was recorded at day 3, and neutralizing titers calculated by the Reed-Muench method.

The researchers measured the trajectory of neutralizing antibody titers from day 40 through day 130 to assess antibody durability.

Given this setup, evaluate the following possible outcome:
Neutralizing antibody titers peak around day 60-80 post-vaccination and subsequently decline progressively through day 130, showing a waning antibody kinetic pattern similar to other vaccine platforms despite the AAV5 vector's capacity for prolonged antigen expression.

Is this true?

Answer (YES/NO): NO